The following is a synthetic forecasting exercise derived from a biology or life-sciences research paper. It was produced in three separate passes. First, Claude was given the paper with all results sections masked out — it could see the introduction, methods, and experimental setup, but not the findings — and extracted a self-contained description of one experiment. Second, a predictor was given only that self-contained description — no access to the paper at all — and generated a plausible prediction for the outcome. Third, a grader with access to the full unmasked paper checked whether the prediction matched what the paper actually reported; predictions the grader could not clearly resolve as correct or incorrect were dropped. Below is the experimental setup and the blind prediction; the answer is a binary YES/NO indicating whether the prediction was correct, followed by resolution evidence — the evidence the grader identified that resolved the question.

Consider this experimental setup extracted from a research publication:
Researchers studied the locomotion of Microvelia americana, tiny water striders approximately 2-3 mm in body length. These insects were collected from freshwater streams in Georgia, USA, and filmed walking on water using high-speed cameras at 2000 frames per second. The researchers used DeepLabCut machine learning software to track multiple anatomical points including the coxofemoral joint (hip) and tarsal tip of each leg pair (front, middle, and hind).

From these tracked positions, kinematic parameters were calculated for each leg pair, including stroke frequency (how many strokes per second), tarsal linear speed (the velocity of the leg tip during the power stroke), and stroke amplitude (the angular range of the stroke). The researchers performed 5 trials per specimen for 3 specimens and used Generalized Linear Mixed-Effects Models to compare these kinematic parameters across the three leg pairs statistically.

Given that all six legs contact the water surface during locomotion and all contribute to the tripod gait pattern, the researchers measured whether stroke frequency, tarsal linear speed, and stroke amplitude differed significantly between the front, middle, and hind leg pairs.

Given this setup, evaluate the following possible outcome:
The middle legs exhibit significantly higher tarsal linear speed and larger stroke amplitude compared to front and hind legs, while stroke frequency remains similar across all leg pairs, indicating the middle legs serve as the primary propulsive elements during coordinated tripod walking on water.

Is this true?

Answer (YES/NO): NO